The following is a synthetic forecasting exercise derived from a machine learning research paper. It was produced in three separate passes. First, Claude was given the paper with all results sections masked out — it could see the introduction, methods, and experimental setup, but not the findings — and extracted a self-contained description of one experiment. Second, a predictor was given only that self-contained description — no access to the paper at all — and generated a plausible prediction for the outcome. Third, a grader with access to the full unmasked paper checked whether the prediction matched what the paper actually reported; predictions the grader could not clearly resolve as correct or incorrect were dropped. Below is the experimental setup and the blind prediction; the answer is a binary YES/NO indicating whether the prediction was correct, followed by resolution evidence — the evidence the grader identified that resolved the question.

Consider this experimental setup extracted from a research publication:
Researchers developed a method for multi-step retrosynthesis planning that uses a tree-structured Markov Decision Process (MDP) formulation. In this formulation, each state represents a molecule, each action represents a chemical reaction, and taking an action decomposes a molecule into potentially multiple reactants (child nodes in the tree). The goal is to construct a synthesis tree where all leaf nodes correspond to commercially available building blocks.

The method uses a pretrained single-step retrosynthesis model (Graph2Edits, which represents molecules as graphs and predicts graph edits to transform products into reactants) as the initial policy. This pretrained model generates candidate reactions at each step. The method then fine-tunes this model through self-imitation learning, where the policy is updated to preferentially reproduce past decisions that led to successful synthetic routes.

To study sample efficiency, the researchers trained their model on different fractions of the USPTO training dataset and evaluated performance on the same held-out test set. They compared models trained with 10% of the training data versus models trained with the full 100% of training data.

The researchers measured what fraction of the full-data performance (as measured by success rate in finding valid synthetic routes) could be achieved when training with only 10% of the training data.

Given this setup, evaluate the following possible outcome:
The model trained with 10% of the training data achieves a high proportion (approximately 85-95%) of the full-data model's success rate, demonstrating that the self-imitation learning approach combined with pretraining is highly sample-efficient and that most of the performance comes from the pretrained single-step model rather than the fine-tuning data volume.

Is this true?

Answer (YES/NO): YES